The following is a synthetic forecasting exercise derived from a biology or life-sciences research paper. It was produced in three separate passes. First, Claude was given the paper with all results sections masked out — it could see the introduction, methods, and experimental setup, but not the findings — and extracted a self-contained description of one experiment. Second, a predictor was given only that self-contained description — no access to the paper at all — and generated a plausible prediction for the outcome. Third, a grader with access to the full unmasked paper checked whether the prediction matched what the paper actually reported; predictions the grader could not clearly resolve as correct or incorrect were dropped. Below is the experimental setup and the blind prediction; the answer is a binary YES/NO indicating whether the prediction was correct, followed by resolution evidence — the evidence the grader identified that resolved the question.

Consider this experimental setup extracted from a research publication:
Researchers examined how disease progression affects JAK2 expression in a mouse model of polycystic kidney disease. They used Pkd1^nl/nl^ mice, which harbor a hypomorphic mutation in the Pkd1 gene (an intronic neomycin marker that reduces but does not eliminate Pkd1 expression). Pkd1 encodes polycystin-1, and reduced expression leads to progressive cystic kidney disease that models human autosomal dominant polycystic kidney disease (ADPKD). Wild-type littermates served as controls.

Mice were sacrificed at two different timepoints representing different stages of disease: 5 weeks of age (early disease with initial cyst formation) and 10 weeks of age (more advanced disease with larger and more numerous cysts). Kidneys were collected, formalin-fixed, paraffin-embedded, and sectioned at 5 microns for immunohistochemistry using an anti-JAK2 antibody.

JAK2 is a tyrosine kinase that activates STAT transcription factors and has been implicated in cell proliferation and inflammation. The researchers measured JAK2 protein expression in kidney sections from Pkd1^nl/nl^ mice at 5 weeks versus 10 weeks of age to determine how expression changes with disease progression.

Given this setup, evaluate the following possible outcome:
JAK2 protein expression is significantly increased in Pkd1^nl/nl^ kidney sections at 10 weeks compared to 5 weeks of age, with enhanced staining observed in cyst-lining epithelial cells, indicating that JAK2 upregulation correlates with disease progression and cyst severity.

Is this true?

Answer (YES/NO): YES